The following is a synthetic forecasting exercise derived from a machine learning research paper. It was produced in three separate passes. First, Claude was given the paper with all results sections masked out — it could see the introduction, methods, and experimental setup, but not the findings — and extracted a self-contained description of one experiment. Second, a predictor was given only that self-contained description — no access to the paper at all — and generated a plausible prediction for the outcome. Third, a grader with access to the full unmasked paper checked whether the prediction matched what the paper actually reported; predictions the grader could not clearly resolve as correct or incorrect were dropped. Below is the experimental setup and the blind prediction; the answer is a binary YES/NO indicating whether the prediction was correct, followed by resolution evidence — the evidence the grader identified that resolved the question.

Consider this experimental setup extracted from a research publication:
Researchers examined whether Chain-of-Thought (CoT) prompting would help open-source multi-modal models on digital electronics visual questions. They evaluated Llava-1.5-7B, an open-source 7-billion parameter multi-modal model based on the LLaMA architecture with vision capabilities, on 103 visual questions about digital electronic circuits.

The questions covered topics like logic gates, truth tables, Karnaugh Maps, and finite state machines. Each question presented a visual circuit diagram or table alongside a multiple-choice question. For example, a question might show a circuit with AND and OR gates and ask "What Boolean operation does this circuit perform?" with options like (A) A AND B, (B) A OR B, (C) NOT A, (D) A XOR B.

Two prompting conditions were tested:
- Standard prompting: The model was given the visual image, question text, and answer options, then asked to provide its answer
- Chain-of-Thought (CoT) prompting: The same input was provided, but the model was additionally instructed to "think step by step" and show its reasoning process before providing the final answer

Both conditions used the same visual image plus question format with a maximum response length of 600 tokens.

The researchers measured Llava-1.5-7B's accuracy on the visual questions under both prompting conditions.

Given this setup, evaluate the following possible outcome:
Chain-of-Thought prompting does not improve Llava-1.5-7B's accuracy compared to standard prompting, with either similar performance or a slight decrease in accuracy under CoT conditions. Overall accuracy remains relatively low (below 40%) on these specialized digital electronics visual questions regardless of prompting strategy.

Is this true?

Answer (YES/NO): YES